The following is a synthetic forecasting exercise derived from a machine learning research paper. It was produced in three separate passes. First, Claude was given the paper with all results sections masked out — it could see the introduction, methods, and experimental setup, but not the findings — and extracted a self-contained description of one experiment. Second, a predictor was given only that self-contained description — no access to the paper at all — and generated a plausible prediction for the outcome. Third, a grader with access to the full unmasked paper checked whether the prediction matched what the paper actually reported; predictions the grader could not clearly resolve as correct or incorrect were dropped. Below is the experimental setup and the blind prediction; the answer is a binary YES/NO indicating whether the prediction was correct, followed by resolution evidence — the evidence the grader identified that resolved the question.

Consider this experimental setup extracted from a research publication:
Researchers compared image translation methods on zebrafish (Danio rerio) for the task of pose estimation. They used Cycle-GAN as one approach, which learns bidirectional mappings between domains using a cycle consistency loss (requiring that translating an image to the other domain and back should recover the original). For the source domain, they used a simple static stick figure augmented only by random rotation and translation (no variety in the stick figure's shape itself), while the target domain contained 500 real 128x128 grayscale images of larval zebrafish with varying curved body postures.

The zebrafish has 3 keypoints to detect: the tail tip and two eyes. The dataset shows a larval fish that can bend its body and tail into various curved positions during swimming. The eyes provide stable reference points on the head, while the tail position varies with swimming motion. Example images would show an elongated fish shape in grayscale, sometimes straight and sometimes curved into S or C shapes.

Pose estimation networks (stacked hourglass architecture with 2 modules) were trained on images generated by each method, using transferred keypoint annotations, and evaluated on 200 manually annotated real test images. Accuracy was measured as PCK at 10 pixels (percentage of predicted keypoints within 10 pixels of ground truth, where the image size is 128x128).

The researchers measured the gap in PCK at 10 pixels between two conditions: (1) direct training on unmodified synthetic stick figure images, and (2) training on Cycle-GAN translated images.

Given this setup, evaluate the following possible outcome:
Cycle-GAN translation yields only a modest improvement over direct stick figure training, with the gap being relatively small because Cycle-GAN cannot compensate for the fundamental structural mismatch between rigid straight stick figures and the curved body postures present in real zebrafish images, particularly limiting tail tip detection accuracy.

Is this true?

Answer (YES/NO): NO